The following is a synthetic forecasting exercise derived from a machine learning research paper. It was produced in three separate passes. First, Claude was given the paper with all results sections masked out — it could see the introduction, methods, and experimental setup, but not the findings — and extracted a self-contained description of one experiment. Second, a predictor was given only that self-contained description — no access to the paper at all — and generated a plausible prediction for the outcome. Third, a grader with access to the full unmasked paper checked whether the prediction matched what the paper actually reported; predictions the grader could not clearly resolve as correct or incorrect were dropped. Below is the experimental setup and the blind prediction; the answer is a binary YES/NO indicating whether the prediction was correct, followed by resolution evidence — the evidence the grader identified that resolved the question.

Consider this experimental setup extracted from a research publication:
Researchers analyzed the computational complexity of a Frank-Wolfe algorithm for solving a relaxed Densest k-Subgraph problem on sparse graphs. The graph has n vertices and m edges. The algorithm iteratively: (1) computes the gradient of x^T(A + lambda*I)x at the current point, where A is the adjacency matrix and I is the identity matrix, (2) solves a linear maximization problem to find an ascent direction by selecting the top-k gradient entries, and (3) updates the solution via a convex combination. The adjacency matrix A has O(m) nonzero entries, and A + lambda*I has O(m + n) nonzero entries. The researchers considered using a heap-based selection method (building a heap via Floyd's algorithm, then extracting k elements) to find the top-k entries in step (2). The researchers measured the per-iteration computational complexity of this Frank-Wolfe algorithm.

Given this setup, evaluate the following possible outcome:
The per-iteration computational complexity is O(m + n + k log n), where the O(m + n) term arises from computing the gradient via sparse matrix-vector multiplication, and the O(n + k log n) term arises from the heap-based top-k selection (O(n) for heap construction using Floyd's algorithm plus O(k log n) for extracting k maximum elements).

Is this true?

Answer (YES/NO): YES